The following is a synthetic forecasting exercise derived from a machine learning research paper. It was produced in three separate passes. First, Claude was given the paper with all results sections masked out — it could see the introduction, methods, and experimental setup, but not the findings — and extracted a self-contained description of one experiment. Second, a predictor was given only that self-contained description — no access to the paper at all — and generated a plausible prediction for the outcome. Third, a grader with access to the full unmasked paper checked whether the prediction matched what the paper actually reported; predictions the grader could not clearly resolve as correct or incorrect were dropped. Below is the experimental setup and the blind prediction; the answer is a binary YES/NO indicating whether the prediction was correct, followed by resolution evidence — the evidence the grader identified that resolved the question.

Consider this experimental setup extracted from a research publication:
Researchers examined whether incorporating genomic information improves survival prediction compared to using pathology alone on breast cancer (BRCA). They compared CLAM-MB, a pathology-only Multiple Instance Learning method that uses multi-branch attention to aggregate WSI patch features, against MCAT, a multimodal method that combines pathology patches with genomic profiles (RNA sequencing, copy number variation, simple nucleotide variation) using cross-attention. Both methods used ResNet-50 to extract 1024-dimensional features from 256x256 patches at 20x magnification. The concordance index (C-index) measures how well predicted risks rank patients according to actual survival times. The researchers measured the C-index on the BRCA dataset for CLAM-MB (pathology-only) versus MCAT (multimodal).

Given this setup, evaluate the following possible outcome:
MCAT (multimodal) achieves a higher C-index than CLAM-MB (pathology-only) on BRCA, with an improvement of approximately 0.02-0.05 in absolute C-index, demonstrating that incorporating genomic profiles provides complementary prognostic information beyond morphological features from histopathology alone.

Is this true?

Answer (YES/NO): YES